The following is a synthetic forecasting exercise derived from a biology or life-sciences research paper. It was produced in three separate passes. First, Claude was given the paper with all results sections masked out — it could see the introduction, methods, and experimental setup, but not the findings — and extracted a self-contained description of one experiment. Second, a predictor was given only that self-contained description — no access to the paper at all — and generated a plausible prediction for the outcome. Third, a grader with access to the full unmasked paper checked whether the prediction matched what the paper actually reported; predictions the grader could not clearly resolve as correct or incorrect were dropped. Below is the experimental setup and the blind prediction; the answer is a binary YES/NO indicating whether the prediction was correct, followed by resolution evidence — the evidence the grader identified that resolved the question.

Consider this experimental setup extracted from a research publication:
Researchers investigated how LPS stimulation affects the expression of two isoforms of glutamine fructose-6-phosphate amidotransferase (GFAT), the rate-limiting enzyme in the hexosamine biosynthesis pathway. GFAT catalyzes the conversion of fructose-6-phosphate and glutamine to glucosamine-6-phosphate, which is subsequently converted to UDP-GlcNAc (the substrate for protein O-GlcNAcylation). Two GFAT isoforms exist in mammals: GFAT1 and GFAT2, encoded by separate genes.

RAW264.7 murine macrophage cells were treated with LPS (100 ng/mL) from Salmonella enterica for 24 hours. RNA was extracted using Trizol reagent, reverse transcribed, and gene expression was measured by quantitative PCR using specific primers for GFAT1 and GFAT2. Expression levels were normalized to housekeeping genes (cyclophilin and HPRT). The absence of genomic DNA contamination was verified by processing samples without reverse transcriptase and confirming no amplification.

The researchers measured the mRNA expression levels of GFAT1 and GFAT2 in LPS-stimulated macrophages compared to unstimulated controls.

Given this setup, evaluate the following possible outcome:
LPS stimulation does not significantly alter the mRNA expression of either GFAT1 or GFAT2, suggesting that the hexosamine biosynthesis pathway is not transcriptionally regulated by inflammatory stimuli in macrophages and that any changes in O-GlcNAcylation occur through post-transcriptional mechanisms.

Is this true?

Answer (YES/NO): NO